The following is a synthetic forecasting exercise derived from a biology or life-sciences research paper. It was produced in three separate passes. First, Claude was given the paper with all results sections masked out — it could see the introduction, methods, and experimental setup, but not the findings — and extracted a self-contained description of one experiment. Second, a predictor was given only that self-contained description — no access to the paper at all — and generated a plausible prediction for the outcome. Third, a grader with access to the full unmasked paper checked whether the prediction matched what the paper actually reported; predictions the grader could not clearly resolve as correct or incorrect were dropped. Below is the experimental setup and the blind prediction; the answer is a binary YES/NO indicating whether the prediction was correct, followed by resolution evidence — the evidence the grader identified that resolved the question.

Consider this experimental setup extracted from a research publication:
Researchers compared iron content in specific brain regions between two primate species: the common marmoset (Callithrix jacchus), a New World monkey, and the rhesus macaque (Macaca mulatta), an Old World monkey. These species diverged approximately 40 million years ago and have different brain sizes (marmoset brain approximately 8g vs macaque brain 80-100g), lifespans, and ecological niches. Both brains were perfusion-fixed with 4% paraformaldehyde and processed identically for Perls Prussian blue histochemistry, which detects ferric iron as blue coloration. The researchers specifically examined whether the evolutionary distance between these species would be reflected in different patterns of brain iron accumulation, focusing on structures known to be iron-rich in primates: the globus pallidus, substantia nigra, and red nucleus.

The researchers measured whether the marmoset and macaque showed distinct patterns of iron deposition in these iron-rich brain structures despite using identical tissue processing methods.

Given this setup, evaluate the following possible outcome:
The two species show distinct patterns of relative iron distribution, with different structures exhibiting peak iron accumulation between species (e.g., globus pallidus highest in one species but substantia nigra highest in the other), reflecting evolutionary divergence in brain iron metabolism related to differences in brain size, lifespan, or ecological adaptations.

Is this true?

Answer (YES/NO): YES